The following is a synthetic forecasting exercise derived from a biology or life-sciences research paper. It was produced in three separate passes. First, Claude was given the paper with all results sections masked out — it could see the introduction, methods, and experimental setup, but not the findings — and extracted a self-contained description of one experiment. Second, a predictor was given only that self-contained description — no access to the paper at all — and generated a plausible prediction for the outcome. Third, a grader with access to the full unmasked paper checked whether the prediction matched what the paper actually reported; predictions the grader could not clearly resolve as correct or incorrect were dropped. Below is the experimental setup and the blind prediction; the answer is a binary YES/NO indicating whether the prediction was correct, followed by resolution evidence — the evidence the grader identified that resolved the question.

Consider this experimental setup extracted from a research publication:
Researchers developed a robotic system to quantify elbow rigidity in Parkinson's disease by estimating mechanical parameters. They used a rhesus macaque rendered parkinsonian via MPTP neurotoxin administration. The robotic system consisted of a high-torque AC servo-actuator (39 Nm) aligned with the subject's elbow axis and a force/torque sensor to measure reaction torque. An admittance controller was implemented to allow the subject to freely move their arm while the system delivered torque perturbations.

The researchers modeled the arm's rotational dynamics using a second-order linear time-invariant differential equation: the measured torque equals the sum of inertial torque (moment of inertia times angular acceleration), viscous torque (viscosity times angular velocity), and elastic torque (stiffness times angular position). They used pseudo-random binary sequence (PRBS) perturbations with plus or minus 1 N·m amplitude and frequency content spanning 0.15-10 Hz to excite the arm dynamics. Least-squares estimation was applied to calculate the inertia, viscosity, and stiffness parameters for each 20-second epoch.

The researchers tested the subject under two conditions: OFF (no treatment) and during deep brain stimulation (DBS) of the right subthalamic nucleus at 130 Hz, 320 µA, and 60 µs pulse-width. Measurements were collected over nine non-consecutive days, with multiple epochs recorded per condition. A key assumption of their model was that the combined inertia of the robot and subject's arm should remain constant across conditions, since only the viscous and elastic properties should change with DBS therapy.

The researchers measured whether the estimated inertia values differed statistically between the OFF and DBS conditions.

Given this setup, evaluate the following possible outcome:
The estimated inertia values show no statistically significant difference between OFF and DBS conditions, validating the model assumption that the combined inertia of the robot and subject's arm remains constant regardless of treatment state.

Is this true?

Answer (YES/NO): YES